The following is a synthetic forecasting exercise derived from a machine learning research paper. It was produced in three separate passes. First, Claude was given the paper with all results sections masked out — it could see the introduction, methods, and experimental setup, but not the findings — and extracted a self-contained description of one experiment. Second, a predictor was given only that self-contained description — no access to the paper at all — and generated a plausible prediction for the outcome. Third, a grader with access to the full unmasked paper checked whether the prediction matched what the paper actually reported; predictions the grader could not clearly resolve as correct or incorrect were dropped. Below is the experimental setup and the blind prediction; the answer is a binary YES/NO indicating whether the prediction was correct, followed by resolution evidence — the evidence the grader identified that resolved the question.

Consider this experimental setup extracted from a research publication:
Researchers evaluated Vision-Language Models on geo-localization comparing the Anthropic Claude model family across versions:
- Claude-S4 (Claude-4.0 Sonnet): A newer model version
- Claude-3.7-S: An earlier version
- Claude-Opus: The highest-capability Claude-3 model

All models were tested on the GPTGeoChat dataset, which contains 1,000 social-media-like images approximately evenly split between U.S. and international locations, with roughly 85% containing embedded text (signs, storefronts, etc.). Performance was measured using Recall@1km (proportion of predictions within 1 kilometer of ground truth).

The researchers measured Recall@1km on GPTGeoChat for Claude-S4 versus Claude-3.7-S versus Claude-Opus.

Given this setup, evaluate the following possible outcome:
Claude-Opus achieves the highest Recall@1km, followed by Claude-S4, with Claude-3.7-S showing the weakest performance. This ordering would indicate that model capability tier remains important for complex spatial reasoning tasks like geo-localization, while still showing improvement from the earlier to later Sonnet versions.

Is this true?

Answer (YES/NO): NO